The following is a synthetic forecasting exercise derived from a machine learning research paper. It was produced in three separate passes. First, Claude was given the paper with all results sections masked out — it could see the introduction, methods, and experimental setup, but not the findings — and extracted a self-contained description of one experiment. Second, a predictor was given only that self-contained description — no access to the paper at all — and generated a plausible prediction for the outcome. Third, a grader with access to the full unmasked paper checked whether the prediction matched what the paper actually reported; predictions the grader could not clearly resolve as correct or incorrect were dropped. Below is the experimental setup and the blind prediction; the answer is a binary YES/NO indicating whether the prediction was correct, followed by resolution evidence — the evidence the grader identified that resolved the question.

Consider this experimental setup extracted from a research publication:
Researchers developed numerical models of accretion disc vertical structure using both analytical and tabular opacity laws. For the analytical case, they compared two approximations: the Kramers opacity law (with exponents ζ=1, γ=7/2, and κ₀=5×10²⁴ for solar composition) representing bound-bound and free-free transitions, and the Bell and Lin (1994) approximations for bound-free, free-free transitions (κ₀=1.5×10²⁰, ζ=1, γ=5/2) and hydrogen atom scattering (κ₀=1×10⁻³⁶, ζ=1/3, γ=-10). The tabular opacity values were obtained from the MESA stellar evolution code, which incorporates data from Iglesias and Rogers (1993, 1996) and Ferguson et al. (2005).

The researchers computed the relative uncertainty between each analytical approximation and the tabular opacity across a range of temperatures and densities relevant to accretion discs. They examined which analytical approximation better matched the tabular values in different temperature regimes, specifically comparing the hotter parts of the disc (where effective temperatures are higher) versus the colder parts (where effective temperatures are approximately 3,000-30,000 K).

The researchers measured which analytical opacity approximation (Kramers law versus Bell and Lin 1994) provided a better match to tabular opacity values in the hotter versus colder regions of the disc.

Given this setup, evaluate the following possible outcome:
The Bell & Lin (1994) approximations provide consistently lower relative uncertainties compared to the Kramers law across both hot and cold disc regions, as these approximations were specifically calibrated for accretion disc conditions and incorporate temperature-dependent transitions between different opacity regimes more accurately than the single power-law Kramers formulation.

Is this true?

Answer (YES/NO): NO